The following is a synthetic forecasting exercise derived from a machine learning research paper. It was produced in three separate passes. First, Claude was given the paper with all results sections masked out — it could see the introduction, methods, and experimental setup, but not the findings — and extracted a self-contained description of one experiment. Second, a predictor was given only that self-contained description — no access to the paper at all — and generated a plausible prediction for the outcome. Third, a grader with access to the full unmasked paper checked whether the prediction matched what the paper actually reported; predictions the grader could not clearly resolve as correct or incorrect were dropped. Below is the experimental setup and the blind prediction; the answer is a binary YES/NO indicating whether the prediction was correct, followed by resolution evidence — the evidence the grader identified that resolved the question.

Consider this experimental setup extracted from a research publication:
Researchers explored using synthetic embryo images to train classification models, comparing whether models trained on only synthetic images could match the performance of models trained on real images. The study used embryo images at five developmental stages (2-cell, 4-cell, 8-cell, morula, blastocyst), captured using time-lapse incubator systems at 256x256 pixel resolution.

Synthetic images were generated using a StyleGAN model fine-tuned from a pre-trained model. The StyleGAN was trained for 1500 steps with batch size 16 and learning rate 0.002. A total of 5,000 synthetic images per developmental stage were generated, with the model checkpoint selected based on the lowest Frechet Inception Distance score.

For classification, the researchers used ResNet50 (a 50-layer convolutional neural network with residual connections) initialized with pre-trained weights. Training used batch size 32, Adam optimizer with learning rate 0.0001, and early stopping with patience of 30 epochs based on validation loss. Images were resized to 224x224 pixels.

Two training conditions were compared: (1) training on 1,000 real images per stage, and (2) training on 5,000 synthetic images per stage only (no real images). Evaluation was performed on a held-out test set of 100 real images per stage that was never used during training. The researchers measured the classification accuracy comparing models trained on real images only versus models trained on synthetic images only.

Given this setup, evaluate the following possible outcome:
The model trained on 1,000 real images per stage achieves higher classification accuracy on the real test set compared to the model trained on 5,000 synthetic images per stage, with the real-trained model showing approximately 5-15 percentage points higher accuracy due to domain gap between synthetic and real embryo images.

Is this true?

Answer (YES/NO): NO